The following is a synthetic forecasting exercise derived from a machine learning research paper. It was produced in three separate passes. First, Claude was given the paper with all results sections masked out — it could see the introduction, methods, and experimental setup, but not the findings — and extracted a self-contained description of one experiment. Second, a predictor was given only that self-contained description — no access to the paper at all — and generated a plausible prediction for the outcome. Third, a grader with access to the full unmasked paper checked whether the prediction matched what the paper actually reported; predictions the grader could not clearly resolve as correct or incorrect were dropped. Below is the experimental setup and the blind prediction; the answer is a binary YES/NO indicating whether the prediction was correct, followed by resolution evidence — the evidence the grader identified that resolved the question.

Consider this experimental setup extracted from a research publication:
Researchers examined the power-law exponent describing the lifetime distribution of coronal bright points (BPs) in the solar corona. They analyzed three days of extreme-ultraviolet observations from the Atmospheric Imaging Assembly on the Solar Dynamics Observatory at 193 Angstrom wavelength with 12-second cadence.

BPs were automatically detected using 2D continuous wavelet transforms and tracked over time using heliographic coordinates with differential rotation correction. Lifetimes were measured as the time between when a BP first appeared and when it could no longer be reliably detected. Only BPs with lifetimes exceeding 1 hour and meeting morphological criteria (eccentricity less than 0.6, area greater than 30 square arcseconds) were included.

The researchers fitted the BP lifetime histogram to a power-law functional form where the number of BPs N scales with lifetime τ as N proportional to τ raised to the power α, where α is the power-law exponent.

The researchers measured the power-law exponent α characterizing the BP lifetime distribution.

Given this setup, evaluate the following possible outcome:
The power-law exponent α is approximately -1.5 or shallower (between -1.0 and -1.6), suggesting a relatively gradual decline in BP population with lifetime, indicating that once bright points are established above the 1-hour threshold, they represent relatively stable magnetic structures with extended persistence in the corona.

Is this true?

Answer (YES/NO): YES